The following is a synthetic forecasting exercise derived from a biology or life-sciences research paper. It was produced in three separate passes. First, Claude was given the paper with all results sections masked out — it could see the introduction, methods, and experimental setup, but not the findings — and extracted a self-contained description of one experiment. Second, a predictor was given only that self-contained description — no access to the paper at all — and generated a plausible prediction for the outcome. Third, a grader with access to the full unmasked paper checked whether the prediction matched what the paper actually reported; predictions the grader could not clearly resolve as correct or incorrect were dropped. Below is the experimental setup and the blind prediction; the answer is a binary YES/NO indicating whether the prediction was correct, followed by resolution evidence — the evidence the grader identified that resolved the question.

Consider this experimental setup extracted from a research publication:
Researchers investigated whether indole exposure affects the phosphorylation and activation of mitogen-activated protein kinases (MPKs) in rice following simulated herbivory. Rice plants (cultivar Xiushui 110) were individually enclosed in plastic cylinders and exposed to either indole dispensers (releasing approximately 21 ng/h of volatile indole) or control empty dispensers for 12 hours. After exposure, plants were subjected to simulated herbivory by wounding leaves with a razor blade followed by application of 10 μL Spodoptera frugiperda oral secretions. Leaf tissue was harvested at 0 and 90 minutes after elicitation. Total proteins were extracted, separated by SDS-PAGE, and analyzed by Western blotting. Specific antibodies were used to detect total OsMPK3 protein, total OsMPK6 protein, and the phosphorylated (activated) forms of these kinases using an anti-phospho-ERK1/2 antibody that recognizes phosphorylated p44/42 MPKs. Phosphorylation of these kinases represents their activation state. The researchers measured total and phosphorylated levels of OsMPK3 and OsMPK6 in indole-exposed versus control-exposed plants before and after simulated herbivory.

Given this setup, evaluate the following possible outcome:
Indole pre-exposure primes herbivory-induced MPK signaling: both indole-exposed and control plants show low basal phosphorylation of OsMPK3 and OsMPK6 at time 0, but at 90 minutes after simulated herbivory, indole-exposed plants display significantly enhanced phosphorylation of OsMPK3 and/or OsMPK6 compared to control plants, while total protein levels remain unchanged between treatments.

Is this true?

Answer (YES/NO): NO